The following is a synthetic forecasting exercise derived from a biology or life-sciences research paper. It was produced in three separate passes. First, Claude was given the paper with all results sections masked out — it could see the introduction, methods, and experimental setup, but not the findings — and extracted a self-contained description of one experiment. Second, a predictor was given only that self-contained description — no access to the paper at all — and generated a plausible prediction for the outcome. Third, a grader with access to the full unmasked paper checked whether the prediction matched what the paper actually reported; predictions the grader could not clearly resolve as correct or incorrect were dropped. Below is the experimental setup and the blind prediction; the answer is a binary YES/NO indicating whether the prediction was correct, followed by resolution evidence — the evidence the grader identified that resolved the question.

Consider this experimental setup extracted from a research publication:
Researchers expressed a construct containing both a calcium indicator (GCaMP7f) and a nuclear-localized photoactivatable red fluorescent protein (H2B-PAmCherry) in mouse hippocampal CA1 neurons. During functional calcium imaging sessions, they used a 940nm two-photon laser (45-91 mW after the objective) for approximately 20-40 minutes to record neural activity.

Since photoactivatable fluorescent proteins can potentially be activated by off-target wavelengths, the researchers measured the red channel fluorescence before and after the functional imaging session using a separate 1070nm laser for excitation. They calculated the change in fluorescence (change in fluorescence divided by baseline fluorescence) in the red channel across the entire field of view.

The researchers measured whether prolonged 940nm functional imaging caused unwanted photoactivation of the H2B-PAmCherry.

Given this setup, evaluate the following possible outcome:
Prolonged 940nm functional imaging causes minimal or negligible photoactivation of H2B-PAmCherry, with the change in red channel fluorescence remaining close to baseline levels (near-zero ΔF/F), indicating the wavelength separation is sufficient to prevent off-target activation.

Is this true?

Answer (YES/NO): NO